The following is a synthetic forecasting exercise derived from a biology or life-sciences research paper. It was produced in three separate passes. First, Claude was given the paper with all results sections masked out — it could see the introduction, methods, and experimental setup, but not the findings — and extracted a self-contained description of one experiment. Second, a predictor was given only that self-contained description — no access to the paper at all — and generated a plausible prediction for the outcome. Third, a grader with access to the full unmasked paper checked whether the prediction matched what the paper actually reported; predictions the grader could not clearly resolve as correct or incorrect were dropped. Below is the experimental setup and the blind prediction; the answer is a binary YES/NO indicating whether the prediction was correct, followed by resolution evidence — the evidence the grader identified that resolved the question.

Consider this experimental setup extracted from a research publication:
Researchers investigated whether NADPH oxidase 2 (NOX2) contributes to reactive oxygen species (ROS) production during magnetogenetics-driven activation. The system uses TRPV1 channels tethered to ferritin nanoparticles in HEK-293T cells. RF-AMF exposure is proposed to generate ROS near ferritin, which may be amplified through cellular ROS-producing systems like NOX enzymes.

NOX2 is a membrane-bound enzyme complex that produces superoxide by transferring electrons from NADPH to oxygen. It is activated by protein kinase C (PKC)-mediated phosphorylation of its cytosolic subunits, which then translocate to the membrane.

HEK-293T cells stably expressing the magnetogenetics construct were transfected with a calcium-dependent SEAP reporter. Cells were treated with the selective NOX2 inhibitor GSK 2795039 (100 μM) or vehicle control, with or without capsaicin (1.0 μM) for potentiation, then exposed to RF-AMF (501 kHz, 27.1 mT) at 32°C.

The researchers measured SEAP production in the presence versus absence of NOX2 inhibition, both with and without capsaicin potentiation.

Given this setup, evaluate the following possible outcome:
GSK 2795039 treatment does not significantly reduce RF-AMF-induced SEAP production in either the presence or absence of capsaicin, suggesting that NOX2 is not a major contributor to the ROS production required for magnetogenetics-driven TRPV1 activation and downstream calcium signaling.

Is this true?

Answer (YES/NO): NO